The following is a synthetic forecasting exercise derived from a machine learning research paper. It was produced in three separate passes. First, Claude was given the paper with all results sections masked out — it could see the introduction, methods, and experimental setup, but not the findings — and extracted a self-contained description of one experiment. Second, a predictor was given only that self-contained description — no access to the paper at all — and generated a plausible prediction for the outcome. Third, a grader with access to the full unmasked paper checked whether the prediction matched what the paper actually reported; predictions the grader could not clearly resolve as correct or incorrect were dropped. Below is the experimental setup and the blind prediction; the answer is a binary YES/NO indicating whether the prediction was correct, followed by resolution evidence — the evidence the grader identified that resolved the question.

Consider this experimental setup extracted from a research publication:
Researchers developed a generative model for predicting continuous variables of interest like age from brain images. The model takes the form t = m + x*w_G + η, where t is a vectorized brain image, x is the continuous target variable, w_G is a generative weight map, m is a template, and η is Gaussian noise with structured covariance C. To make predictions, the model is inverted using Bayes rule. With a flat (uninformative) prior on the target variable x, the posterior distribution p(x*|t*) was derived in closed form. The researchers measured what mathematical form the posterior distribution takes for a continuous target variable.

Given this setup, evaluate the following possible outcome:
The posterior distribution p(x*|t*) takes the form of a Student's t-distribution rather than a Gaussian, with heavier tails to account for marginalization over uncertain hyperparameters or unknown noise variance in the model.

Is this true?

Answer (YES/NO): NO